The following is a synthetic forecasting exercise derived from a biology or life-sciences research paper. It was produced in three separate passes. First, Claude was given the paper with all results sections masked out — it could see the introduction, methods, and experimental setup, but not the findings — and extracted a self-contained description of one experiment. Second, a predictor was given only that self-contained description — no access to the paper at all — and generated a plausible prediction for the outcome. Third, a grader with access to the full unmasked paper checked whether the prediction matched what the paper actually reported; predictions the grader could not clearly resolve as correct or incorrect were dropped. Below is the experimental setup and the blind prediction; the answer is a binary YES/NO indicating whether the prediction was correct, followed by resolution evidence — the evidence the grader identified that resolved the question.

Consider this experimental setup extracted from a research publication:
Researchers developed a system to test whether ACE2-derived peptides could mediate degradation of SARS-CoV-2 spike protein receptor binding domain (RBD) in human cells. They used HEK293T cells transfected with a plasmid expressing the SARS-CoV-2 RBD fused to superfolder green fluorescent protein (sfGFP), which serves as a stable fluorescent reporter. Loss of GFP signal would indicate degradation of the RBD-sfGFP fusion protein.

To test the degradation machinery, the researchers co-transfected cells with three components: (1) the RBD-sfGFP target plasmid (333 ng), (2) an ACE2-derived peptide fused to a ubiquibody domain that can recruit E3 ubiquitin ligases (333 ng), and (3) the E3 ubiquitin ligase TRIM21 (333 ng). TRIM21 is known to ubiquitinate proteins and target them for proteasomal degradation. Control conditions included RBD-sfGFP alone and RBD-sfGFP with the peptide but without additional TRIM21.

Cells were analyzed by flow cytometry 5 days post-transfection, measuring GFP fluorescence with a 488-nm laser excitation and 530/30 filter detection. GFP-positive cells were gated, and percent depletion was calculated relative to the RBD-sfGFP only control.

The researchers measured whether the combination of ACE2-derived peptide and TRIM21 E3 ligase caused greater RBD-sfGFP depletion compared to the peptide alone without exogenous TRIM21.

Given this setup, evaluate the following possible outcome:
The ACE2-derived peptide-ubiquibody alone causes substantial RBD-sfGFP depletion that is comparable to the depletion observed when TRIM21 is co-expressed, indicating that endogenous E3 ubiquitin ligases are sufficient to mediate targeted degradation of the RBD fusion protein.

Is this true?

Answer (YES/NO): NO